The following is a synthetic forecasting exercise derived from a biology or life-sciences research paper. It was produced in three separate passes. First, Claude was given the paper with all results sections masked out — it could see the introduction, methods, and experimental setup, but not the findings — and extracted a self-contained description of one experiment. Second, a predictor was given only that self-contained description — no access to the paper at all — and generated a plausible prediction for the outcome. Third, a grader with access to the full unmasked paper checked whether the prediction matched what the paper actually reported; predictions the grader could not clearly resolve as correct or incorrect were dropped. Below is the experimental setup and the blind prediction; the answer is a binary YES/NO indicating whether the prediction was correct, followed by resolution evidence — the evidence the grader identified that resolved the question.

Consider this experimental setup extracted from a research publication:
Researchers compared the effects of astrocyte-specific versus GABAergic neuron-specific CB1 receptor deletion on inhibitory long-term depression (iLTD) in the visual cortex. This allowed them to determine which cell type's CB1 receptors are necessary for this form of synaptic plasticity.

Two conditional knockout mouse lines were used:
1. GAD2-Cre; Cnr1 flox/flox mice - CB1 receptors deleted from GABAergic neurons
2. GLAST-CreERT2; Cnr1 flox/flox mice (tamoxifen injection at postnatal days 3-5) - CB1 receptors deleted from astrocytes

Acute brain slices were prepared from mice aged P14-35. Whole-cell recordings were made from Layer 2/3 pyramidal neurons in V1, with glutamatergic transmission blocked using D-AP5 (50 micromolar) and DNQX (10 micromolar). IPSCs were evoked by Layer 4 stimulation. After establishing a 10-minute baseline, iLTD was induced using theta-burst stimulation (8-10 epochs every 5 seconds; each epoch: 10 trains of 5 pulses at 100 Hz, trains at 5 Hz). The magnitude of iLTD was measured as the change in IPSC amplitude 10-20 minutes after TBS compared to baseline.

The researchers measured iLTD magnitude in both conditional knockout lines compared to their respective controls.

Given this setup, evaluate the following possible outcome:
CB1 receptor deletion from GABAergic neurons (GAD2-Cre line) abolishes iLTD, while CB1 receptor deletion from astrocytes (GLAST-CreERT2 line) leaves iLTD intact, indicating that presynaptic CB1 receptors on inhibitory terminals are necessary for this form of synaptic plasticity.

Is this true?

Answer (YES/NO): NO